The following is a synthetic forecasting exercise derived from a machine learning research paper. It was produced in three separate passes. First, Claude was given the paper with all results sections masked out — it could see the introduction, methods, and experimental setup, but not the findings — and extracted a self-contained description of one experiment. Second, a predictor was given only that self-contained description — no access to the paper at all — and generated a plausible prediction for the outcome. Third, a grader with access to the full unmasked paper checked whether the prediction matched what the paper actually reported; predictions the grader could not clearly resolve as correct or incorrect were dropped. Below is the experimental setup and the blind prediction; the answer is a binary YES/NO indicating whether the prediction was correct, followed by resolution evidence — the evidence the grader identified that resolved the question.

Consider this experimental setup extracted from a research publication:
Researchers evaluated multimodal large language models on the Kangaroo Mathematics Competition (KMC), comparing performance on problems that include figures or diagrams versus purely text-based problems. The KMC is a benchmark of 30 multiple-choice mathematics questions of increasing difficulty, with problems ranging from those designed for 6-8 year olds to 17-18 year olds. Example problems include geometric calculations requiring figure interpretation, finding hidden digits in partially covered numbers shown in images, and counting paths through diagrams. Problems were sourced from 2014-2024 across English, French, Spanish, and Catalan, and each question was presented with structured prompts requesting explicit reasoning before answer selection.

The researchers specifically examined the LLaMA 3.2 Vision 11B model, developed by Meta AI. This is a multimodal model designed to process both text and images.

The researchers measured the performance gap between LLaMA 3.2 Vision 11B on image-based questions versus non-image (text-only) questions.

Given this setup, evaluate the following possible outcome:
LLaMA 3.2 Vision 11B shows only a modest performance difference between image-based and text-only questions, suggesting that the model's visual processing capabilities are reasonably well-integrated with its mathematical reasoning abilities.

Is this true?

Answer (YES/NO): NO